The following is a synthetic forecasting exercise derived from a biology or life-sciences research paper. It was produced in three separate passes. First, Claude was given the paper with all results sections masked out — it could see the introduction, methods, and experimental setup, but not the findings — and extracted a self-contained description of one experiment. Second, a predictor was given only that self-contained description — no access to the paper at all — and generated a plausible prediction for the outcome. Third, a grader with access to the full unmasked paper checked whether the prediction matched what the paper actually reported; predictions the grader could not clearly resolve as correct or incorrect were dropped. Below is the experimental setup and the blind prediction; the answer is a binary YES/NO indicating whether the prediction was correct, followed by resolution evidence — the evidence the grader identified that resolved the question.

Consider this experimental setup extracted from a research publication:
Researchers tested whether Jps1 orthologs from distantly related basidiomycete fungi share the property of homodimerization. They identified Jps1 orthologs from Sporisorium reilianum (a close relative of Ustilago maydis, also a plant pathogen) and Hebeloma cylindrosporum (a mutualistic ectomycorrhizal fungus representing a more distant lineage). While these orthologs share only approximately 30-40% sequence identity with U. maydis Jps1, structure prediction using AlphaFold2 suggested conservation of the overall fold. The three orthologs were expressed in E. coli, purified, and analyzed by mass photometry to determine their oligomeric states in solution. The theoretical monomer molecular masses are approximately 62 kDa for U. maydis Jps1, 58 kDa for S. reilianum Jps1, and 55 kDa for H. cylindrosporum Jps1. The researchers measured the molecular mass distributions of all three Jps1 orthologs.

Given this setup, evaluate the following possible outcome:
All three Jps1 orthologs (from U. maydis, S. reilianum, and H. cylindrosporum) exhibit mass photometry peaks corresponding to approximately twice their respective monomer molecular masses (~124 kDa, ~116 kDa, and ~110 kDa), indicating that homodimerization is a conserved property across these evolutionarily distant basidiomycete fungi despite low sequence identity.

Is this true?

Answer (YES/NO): NO